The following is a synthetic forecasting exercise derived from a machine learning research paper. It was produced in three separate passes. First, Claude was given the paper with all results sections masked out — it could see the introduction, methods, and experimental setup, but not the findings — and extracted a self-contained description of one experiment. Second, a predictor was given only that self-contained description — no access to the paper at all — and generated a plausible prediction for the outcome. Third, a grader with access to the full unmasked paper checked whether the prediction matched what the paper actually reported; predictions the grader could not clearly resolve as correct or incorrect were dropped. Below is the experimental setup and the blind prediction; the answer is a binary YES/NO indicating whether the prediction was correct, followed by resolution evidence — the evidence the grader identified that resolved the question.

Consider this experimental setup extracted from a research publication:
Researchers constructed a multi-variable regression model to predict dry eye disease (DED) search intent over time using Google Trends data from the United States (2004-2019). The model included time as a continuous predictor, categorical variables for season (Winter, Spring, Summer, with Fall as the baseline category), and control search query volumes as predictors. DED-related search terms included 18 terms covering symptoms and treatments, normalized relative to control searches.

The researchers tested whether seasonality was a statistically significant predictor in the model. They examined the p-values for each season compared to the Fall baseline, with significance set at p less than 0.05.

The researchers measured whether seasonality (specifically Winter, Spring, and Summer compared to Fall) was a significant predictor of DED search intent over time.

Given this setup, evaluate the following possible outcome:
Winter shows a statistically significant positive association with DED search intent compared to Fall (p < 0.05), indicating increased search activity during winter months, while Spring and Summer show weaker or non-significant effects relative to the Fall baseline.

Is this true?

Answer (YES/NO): NO